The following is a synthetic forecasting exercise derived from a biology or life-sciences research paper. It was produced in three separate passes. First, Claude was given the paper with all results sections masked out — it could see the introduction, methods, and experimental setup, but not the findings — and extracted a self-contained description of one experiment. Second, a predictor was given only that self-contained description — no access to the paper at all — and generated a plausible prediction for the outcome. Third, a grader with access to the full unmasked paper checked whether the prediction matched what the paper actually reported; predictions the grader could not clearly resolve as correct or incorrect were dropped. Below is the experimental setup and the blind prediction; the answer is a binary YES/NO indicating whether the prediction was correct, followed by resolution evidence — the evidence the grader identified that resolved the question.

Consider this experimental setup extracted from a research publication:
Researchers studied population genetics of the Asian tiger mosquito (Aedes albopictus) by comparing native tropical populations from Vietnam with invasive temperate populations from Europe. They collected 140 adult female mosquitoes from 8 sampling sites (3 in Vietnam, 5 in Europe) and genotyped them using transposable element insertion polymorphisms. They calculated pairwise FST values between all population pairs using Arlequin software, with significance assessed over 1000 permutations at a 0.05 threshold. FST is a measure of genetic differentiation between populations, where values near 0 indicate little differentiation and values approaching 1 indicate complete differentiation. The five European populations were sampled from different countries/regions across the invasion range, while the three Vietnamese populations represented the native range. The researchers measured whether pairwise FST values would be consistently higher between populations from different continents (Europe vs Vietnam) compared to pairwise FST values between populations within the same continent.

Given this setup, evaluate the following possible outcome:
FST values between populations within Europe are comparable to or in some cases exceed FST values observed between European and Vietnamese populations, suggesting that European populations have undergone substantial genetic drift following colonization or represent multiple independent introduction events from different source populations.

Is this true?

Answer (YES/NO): YES